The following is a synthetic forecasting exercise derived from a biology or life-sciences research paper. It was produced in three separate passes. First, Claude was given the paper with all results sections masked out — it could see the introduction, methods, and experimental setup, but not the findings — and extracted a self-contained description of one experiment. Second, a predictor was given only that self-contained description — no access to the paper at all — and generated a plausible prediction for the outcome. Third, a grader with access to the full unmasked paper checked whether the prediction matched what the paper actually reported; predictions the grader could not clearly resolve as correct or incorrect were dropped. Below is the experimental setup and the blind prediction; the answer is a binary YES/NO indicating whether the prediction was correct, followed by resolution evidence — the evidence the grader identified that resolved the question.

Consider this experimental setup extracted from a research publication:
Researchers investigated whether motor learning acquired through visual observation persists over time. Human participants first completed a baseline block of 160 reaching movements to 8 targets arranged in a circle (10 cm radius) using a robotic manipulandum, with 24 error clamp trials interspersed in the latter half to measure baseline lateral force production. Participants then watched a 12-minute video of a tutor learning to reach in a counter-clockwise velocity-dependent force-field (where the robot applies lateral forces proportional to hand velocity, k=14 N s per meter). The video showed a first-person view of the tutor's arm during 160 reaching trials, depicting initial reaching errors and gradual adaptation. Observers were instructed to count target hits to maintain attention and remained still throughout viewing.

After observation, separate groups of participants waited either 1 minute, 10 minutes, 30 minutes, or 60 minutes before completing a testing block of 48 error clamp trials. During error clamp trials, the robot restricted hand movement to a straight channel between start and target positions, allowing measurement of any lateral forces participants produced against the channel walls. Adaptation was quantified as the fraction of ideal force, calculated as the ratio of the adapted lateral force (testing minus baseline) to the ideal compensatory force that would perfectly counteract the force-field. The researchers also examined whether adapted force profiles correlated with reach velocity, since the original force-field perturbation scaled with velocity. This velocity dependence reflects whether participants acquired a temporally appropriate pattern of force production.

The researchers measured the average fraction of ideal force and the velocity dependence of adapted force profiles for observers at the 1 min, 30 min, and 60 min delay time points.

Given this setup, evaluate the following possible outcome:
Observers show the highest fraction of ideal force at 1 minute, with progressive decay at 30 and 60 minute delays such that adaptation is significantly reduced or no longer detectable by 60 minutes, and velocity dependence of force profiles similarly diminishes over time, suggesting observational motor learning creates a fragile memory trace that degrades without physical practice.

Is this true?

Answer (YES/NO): NO